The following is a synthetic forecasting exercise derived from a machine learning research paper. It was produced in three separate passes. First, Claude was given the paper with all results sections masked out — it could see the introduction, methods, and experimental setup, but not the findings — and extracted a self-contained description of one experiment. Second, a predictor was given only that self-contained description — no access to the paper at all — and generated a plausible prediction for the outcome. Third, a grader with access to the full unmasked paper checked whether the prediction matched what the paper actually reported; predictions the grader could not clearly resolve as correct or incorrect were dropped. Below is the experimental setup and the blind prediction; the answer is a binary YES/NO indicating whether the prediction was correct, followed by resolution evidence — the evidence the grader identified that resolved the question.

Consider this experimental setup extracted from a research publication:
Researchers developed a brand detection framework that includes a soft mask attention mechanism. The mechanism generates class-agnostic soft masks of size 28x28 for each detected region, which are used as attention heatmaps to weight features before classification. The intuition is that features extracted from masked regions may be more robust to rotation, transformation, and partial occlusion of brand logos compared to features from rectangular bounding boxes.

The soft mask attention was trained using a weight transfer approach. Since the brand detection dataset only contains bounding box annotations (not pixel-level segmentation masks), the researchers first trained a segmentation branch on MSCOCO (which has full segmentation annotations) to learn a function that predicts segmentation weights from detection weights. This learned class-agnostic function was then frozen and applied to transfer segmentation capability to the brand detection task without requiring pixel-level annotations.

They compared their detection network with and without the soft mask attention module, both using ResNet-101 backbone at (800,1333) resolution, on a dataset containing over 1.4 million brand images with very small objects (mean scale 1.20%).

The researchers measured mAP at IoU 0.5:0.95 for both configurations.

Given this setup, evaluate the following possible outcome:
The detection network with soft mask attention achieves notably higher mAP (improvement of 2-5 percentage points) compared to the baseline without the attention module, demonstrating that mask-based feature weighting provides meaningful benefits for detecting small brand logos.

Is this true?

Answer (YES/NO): YES